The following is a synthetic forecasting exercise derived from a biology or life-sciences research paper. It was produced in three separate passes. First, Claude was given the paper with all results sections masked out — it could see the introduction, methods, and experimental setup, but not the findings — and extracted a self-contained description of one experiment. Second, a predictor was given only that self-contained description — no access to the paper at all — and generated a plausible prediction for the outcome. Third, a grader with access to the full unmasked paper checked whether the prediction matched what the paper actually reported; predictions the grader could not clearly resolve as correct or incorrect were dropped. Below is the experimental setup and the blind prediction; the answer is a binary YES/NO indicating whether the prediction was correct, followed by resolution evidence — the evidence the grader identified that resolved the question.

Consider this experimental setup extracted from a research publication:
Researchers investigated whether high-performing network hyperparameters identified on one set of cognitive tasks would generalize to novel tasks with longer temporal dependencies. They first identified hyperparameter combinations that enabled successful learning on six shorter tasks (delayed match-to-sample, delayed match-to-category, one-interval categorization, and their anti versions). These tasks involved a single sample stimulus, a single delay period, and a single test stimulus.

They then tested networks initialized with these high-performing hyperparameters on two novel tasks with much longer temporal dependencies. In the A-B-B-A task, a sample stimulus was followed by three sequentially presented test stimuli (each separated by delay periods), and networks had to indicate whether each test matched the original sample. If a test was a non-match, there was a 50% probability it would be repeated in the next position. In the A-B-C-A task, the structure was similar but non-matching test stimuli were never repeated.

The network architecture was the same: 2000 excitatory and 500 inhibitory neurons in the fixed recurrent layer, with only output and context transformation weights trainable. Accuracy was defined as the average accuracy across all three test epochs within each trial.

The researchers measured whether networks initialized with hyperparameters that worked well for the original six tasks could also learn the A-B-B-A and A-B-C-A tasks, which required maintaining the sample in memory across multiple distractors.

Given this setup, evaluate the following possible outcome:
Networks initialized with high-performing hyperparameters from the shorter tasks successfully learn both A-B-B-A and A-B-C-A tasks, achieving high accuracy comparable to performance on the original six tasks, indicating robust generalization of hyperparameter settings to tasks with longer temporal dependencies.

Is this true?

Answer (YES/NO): NO